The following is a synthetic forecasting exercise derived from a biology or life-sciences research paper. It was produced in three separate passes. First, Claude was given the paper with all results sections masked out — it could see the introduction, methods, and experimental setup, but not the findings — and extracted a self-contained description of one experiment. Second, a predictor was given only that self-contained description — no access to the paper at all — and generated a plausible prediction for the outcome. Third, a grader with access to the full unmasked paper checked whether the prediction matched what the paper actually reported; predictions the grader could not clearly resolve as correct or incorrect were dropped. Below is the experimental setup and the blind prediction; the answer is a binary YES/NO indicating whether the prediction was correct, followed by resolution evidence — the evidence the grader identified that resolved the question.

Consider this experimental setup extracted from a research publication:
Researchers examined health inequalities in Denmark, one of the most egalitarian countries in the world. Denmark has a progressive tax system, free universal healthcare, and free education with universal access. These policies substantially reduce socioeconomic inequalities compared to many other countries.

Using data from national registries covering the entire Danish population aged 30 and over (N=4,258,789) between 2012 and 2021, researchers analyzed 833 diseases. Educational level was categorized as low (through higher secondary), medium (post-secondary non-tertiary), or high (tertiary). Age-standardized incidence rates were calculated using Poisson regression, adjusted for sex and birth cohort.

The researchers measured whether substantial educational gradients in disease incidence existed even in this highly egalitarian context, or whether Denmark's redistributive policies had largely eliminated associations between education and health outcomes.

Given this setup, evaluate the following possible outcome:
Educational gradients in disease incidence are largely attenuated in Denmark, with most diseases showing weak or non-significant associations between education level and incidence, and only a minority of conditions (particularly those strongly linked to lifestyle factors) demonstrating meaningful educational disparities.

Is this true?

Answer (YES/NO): NO